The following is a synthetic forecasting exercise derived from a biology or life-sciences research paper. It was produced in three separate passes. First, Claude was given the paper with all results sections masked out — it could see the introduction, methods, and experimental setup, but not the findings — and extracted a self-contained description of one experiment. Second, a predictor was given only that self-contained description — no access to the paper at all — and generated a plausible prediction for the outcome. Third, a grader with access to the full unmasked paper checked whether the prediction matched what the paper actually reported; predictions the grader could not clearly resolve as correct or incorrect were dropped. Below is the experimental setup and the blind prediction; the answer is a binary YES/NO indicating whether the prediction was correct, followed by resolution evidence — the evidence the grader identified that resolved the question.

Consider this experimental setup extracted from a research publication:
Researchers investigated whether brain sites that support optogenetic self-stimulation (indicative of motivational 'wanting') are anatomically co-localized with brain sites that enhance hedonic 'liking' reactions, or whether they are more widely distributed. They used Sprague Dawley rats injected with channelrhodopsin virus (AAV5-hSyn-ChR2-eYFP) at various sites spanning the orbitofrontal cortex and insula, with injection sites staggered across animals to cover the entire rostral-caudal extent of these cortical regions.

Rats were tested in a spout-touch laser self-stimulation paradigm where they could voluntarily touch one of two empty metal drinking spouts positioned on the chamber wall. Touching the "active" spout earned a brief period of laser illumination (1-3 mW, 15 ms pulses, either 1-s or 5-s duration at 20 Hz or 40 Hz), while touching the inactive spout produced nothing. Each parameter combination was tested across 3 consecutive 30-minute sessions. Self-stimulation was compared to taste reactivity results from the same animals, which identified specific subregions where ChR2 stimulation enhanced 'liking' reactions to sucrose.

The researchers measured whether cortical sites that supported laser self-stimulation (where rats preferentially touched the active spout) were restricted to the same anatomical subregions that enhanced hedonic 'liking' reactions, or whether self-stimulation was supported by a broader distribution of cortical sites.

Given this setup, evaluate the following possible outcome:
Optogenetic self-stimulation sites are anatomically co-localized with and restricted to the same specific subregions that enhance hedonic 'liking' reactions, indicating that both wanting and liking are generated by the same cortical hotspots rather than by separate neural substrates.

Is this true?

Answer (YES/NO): NO